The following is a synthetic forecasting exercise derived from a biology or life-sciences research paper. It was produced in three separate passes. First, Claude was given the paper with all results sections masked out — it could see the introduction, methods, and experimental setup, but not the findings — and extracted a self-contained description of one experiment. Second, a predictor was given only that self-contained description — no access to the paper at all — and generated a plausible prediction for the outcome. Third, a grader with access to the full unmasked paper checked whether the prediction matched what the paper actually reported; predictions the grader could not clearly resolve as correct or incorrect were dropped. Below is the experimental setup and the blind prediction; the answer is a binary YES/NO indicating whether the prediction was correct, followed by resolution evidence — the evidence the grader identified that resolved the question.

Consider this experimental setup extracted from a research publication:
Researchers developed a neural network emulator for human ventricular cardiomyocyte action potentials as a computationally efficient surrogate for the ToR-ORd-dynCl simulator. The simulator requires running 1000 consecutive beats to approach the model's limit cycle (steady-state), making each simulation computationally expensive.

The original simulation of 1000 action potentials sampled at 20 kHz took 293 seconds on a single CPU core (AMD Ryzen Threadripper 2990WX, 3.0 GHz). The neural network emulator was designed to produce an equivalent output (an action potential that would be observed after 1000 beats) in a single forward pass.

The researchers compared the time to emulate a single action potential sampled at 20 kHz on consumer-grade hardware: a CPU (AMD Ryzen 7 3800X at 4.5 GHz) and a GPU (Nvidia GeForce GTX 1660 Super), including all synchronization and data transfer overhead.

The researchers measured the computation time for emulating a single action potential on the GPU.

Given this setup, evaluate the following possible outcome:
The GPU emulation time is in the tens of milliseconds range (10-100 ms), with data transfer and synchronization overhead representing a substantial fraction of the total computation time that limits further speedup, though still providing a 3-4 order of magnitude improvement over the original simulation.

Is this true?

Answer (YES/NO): NO